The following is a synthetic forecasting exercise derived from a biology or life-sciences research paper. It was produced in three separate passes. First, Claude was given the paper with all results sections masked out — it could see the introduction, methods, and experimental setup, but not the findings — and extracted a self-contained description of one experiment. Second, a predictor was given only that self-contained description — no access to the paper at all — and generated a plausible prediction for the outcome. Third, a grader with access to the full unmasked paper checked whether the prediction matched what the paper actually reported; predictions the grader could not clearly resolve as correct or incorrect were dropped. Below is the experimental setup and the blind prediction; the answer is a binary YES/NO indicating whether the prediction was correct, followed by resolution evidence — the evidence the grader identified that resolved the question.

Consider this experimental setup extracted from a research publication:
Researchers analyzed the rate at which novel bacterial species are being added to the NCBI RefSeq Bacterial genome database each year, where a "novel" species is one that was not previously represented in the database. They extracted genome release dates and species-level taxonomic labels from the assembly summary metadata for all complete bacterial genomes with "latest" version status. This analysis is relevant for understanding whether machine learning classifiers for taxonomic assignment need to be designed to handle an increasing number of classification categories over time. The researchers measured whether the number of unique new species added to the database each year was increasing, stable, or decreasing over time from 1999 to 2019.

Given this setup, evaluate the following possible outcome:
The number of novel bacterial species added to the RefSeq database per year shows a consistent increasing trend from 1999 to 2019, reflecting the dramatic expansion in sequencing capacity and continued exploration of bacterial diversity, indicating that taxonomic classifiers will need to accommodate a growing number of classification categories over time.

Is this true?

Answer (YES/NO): YES